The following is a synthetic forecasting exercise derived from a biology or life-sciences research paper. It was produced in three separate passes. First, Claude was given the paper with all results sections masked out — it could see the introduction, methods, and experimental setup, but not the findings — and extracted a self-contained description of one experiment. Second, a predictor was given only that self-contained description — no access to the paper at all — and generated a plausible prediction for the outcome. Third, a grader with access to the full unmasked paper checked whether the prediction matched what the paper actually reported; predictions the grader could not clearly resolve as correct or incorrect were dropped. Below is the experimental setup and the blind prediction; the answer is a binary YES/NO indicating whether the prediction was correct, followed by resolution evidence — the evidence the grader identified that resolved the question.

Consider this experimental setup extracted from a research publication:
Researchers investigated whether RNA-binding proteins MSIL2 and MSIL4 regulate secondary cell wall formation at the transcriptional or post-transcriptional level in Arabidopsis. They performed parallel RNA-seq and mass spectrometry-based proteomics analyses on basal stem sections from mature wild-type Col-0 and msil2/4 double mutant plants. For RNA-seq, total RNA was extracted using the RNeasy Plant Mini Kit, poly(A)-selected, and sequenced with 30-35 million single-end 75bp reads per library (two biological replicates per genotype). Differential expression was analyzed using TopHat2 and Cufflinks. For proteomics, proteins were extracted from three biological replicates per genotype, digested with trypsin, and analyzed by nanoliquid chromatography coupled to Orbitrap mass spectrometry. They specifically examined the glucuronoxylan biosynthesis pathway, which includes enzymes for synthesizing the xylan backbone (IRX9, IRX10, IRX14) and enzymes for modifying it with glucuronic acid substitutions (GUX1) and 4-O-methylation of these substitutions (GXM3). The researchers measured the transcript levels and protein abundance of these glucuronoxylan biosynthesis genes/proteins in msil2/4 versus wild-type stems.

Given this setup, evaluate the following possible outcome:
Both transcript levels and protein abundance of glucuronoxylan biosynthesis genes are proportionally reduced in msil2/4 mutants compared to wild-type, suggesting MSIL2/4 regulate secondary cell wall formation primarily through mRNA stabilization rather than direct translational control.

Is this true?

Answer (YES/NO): NO